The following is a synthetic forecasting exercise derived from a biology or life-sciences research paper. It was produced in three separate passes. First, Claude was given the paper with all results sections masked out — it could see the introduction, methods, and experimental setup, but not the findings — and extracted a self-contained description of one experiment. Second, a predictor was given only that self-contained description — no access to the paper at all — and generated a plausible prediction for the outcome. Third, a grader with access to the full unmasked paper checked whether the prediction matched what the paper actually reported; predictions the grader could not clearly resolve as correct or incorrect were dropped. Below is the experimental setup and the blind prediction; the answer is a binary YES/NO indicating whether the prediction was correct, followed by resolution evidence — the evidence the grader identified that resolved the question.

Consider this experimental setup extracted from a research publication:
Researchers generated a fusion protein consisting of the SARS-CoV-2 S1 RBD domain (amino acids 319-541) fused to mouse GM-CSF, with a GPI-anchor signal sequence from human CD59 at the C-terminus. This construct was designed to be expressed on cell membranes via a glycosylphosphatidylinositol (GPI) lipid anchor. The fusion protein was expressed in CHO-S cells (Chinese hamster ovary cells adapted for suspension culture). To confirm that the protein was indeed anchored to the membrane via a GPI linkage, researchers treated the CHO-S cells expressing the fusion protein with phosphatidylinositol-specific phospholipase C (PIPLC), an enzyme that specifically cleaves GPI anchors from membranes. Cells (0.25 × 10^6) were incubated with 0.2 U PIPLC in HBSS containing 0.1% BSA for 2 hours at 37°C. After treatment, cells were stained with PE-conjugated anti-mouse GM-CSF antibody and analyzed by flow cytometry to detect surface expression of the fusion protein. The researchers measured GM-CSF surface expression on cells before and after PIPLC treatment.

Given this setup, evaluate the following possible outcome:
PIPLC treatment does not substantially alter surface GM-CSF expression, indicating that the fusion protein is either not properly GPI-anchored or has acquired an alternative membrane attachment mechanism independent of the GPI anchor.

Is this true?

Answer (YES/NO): NO